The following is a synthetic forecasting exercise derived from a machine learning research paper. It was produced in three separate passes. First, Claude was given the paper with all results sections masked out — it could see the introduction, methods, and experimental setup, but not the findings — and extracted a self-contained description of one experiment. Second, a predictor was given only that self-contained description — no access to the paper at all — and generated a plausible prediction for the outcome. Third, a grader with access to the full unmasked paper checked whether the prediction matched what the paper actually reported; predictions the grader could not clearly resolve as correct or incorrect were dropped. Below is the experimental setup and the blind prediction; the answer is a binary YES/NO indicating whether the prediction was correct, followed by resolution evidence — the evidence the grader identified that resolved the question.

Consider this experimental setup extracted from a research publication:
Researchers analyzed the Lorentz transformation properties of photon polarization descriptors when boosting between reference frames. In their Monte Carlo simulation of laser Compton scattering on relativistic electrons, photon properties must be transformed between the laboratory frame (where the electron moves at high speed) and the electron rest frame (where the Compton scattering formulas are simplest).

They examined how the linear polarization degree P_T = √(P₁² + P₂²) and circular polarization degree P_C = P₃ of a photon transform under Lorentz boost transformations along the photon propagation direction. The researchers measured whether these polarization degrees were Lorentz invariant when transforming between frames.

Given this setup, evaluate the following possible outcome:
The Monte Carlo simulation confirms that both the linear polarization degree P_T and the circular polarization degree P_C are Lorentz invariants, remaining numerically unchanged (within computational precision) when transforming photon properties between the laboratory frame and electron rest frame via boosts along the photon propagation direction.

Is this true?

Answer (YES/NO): YES